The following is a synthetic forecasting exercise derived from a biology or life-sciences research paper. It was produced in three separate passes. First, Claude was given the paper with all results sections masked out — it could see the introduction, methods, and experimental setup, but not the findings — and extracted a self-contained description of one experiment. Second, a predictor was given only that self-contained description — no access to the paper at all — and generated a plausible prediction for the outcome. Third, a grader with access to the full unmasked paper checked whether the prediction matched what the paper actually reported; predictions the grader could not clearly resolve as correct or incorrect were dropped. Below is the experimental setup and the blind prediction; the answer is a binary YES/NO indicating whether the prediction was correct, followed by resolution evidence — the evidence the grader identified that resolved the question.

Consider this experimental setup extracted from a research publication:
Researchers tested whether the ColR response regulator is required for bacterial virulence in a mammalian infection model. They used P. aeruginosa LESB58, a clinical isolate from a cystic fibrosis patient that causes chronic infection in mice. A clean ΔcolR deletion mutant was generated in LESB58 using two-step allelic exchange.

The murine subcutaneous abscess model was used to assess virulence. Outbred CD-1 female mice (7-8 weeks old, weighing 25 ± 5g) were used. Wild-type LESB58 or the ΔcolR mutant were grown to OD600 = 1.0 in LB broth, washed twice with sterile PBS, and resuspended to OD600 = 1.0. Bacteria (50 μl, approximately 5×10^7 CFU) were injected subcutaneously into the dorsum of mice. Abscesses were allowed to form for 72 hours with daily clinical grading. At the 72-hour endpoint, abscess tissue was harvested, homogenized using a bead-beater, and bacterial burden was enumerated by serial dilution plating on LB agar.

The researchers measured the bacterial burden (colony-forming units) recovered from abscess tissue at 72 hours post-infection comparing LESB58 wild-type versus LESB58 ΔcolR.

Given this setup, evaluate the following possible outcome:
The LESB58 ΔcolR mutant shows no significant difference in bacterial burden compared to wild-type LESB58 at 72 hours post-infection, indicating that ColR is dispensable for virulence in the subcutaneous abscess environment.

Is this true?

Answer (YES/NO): NO